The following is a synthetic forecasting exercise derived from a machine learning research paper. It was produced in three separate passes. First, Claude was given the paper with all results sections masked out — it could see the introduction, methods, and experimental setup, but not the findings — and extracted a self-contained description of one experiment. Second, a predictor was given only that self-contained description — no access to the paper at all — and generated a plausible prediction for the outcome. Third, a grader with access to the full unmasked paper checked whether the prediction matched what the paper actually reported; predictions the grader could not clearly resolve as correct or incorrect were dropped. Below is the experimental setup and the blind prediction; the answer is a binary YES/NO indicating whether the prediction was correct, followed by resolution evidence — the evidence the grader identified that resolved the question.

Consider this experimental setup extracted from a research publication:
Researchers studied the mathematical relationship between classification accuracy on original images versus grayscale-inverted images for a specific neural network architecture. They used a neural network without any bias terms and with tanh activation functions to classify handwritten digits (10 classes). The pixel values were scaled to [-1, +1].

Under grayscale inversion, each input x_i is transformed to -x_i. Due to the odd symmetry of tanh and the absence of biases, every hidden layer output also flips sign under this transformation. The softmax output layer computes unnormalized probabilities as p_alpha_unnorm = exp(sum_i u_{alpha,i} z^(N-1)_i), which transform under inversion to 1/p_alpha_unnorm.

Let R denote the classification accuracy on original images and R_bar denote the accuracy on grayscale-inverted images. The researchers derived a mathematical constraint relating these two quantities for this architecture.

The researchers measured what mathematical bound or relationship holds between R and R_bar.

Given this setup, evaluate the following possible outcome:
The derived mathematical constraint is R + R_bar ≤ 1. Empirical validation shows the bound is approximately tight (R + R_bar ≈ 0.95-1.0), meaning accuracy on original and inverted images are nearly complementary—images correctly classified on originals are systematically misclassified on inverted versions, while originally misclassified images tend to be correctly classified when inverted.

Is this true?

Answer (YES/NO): NO